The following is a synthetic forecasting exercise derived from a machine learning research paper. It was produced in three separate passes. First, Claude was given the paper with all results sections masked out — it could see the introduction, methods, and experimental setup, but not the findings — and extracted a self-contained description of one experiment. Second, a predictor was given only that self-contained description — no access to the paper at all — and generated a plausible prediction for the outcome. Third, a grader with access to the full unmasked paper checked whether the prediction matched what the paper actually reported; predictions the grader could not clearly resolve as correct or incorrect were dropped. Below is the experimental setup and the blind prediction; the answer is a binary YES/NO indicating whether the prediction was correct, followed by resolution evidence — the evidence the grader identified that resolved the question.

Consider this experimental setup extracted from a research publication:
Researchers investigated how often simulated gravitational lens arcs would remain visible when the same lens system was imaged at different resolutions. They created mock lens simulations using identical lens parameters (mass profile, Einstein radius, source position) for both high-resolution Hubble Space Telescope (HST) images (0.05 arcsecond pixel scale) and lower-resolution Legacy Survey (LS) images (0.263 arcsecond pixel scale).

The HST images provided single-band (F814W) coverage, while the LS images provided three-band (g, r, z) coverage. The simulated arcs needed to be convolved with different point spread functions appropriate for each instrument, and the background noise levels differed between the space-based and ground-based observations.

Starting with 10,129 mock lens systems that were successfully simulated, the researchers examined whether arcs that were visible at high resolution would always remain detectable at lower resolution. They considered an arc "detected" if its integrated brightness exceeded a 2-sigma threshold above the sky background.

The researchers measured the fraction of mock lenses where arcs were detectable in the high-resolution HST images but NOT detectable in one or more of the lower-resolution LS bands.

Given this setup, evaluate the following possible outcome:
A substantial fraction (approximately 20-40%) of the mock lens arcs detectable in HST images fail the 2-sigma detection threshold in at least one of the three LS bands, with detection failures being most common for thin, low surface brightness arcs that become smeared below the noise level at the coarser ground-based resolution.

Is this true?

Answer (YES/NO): YES